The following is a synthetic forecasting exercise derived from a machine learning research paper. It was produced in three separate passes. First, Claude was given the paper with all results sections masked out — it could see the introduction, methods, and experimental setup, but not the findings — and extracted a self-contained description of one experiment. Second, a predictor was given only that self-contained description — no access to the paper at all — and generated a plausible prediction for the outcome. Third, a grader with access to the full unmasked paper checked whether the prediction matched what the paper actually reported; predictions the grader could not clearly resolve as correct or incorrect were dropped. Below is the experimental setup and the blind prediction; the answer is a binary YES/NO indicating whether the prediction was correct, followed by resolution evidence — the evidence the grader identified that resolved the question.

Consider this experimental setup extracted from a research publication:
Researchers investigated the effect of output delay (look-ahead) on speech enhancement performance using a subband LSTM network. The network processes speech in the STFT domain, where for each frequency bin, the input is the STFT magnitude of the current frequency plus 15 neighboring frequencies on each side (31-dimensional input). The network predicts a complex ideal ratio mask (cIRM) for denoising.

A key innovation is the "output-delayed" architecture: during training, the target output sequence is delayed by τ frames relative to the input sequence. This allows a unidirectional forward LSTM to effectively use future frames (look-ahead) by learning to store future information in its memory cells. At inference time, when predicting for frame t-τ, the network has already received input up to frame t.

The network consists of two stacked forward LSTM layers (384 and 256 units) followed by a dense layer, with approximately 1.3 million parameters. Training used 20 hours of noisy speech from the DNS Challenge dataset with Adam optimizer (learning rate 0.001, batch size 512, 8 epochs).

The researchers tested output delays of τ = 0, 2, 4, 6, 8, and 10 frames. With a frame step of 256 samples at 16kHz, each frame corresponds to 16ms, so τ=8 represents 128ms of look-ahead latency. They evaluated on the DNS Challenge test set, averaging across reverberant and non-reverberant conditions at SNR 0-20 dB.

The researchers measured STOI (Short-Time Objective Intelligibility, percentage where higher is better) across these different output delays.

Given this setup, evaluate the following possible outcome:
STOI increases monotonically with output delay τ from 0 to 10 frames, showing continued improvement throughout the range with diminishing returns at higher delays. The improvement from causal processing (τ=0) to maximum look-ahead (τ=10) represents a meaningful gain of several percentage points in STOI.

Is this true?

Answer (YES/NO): NO